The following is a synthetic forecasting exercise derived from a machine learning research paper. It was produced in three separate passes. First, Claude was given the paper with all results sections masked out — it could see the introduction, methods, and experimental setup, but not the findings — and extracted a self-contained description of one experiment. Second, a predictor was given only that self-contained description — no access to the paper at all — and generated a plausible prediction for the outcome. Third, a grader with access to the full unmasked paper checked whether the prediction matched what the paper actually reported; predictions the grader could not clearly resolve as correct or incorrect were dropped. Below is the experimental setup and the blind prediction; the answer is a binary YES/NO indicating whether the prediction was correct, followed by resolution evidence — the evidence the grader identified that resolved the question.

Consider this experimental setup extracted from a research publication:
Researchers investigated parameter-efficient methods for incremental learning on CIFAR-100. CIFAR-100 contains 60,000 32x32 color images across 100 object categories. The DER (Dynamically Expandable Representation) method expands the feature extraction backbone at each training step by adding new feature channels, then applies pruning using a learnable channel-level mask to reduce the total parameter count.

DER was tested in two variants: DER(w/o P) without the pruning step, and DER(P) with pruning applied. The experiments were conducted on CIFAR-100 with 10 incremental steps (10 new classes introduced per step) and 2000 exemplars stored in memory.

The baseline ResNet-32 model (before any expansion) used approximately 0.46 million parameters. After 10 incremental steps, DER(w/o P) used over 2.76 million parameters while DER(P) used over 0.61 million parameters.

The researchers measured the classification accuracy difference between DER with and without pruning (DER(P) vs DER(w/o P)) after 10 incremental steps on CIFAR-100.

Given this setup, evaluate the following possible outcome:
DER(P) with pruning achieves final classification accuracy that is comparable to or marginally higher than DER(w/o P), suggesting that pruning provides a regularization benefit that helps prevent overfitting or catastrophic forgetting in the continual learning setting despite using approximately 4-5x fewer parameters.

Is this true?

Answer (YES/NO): NO